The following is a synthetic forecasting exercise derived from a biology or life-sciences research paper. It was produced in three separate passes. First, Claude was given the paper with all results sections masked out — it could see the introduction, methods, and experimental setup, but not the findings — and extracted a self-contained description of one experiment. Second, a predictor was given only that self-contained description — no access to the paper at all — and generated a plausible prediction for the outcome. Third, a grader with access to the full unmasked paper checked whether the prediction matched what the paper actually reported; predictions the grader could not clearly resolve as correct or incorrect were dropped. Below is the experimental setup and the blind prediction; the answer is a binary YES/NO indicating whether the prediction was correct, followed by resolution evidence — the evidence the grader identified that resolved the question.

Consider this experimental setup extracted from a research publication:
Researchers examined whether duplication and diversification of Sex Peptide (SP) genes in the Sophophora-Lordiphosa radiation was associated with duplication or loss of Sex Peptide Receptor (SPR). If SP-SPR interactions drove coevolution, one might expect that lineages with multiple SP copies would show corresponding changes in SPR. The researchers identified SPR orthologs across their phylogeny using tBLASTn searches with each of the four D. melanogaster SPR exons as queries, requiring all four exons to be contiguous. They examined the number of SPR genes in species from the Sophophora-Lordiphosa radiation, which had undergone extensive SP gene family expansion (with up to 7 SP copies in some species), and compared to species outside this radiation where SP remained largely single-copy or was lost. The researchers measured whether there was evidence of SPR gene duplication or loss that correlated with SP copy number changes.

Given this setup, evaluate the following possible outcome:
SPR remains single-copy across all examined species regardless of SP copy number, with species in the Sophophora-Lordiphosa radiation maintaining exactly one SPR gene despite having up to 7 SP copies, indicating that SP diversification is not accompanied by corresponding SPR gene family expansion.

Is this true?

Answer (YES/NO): YES